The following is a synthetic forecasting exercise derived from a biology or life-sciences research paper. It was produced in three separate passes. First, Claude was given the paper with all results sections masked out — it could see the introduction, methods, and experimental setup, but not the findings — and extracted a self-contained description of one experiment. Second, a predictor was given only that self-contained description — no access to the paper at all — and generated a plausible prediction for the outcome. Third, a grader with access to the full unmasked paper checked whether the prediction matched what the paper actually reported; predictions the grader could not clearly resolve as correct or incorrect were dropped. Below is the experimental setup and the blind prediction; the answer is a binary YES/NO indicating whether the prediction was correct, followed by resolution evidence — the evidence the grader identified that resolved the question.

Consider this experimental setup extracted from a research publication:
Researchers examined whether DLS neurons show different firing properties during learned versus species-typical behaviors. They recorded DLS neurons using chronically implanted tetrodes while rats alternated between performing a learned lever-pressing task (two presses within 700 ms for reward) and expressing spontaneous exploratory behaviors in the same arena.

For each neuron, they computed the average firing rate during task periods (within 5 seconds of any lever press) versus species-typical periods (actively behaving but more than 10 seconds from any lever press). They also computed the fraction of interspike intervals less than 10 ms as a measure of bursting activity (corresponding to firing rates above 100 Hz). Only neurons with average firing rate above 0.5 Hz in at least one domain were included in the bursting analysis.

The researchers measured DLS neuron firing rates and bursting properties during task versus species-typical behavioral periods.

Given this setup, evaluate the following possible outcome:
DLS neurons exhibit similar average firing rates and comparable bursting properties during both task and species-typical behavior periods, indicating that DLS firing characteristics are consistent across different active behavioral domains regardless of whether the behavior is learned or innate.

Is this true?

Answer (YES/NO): NO